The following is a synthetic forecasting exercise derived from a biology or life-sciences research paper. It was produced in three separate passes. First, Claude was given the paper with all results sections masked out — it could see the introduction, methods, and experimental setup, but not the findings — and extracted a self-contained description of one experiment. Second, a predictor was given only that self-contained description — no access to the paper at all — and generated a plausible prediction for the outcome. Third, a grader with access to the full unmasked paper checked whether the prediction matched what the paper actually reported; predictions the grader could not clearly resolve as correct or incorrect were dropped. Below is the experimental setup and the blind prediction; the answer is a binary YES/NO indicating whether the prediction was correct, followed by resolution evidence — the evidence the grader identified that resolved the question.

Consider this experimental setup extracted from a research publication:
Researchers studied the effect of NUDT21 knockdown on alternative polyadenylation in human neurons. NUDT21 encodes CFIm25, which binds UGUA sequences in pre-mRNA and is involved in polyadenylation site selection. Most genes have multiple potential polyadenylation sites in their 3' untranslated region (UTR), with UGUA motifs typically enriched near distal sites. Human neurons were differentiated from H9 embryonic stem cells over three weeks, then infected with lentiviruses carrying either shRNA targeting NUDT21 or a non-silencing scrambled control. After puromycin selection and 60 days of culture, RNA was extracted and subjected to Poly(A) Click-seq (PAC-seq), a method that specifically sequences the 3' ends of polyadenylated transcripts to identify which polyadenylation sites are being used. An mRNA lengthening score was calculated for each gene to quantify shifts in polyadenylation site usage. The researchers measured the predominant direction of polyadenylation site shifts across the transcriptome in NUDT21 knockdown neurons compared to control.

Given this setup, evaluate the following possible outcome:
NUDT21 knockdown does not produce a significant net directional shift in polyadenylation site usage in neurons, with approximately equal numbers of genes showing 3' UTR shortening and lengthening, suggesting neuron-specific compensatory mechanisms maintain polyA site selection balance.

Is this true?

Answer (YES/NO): NO